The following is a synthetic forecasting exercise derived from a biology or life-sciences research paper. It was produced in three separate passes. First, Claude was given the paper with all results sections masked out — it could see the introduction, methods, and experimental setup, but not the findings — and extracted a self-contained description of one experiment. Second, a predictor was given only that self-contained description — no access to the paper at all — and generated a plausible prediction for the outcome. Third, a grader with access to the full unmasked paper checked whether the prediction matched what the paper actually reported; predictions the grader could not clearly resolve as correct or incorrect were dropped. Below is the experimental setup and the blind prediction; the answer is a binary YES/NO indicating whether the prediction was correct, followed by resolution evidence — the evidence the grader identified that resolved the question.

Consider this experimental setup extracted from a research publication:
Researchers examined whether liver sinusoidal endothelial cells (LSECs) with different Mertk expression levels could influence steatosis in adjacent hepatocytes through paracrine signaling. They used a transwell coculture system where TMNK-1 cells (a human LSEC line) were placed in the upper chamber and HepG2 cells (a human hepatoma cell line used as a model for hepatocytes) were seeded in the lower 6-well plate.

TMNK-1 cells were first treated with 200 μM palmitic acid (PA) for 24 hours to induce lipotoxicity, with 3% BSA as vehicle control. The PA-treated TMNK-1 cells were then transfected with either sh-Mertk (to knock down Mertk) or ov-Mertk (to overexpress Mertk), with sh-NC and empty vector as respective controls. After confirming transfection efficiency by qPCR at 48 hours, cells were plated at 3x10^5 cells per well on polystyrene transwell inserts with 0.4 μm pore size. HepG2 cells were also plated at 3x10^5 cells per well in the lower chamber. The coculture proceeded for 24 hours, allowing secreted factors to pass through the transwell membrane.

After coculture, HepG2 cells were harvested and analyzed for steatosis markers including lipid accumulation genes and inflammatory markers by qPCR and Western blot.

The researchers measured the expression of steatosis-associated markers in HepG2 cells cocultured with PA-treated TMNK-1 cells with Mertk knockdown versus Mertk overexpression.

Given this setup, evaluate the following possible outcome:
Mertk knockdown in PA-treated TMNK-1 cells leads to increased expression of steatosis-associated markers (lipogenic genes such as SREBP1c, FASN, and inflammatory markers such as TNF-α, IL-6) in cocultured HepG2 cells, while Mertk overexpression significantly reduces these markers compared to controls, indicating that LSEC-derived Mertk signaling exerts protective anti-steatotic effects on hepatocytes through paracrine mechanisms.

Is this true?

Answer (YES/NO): NO